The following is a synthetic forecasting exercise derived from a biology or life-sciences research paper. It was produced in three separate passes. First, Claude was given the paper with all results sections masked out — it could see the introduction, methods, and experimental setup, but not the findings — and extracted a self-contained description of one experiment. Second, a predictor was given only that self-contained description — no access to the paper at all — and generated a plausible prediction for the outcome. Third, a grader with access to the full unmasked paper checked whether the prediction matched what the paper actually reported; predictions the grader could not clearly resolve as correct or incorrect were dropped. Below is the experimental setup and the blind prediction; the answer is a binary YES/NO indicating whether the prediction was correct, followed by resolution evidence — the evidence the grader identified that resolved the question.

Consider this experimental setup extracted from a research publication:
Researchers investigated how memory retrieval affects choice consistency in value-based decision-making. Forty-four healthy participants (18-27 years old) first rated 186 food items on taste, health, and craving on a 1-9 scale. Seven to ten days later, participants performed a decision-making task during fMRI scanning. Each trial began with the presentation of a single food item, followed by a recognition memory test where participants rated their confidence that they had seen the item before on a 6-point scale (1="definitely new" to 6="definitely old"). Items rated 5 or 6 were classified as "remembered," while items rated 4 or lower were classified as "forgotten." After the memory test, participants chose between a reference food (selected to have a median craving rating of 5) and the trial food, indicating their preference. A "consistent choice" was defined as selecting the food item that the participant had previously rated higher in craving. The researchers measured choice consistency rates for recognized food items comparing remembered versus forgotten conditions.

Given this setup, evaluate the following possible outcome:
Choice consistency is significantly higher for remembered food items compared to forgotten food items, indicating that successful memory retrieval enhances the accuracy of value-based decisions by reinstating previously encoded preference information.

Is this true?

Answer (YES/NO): YES